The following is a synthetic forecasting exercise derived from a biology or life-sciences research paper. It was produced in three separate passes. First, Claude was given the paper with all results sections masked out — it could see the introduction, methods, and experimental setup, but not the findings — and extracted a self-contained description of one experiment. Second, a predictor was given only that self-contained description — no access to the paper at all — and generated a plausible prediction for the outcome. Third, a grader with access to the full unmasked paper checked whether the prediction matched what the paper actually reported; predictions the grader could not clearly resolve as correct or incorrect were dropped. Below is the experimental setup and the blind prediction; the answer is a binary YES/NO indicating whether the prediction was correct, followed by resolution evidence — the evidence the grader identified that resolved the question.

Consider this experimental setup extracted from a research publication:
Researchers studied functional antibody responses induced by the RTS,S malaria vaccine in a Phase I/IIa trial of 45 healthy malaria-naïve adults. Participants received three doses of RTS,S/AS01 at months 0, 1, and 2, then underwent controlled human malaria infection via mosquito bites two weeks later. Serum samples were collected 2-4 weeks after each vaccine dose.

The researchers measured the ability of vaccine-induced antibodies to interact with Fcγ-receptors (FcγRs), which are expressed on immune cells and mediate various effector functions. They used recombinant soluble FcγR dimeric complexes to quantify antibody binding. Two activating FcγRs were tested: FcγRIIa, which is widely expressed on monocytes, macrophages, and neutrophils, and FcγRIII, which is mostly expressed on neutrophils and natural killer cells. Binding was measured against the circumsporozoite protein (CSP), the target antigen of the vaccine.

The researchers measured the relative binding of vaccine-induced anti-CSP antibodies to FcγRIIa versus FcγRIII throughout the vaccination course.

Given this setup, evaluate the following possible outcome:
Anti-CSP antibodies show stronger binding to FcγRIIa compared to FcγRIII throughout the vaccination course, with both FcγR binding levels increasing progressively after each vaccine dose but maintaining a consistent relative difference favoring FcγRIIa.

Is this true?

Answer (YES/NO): NO